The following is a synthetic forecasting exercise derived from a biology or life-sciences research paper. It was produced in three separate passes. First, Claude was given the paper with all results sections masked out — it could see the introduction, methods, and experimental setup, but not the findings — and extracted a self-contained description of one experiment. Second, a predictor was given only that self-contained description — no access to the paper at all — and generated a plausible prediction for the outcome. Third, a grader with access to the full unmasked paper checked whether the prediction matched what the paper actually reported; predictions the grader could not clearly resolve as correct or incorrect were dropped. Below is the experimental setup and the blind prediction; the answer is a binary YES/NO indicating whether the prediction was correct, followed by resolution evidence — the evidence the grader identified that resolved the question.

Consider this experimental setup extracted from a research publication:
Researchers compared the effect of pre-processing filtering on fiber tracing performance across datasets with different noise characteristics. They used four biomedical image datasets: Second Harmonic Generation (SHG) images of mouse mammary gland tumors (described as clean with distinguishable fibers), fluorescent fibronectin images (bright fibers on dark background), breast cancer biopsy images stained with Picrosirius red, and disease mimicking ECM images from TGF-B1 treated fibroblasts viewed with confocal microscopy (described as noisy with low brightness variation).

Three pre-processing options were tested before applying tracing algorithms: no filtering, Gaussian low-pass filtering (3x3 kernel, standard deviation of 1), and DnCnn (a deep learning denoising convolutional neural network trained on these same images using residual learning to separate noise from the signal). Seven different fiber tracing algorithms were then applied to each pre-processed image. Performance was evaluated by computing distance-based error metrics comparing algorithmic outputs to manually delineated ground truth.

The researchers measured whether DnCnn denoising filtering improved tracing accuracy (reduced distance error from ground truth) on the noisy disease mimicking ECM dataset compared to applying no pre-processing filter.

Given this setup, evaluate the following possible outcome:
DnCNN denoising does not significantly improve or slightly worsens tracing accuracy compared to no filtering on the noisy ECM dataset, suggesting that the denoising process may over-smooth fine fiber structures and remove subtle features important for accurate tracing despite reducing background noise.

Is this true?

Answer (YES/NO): NO